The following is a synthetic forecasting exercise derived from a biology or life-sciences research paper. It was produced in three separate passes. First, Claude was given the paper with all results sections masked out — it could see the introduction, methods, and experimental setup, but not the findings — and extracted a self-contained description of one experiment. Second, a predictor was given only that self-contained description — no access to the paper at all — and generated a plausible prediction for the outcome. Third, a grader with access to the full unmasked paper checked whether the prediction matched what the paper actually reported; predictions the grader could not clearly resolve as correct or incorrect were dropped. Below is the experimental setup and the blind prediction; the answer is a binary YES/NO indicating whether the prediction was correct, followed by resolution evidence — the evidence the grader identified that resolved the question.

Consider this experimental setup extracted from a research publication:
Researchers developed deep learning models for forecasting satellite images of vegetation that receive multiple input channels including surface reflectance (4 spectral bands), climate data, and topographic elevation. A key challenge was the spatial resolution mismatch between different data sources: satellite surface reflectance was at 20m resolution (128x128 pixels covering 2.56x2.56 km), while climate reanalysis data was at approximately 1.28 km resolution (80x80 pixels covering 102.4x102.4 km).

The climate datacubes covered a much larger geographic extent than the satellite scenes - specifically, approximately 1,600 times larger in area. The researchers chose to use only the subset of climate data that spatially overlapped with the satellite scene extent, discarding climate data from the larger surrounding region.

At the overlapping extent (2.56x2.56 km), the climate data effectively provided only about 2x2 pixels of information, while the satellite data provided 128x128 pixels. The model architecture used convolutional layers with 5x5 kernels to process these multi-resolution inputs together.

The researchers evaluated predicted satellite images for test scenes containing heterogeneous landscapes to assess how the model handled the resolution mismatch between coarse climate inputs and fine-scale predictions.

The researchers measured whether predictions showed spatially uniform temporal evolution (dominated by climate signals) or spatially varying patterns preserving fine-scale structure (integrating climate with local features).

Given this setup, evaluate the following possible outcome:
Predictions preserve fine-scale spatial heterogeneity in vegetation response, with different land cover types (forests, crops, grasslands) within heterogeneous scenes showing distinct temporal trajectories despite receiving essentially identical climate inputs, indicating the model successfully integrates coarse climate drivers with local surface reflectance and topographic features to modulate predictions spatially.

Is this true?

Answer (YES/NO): YES